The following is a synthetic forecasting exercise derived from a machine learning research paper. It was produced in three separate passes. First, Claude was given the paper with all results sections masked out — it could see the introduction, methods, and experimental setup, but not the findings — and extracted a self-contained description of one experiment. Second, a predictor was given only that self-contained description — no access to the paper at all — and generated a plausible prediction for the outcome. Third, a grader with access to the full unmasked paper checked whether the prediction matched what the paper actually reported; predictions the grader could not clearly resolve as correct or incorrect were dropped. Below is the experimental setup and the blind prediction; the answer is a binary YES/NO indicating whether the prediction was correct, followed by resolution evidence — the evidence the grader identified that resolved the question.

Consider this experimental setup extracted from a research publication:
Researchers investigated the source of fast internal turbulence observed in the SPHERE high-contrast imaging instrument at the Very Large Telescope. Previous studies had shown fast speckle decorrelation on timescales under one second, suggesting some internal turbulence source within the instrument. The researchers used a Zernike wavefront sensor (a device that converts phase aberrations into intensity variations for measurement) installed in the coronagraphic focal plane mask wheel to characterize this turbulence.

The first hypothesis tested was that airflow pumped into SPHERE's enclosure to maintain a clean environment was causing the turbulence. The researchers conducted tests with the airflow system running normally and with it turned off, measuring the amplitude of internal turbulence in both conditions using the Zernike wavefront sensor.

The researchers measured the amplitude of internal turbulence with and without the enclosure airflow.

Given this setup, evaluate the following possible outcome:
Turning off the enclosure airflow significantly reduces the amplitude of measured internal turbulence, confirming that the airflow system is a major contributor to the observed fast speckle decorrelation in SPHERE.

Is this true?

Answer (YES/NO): NO